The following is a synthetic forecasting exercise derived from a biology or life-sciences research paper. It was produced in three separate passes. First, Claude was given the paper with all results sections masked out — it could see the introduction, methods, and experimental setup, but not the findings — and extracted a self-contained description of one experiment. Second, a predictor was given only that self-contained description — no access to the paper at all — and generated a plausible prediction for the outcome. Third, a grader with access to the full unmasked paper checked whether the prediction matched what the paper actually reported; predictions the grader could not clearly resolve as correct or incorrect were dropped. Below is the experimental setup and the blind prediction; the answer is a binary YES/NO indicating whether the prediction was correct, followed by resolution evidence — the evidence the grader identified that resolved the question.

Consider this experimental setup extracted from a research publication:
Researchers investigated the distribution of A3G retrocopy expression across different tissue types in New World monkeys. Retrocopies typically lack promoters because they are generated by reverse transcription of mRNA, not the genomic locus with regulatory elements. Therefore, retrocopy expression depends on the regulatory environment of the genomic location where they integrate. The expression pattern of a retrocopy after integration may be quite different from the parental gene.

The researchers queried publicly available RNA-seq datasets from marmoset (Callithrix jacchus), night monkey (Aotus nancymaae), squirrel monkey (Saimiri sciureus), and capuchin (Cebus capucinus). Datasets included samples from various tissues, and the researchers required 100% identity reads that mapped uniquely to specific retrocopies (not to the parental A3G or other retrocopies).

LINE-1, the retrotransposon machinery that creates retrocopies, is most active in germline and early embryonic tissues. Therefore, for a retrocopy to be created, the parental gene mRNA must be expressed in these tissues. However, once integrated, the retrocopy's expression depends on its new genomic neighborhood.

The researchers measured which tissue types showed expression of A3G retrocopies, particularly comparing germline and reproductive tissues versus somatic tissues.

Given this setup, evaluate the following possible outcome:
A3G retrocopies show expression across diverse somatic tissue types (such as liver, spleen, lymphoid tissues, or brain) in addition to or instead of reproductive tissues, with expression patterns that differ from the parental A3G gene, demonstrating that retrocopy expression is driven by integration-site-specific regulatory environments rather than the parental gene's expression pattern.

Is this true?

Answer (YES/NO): NO